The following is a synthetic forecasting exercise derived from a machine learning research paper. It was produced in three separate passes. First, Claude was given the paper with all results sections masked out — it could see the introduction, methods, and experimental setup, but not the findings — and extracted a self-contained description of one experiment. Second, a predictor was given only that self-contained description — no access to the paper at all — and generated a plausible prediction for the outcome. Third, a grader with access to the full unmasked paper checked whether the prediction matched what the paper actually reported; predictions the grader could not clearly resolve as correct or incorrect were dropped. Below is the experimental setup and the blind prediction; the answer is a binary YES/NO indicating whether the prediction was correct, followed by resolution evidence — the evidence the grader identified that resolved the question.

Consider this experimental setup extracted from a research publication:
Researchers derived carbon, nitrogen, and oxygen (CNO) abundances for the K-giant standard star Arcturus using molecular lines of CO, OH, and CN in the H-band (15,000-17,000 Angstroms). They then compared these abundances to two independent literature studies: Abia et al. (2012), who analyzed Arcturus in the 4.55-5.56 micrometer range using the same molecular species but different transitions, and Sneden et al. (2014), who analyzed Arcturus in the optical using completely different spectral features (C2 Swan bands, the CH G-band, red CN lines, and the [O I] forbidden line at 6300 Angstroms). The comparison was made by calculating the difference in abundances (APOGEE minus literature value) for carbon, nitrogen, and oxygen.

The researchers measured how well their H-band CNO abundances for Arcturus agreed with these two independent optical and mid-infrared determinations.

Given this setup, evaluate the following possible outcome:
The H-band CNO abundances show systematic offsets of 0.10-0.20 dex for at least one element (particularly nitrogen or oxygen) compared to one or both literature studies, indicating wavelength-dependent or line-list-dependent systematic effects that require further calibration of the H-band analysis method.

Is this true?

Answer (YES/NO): NO